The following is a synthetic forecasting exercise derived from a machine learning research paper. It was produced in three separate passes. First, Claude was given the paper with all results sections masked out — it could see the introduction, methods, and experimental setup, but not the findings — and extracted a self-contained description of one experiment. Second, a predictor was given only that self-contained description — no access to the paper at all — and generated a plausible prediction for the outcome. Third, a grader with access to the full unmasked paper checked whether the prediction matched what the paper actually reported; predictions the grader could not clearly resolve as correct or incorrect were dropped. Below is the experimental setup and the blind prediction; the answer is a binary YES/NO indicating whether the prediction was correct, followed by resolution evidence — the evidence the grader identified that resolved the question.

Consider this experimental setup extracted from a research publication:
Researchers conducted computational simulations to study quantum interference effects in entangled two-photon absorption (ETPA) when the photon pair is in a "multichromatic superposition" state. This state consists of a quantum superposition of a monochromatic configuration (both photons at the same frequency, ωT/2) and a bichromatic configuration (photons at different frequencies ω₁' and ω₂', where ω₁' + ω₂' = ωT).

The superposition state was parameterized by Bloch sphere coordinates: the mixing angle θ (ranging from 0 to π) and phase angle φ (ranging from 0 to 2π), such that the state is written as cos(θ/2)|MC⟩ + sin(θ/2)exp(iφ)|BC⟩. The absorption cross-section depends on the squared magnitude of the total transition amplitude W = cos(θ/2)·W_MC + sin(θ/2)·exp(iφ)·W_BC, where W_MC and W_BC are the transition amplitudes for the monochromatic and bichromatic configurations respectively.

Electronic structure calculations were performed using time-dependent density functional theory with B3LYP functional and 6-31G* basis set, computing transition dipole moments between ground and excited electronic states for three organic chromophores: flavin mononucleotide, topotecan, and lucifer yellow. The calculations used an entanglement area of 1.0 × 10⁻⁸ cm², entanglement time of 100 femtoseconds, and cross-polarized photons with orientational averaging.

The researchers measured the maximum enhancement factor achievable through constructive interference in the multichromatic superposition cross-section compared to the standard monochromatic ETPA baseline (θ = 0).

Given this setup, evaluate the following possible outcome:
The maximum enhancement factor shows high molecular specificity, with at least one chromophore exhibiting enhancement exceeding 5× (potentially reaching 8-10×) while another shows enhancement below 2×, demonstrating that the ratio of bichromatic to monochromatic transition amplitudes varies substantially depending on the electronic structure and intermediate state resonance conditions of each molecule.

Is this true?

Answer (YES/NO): NO